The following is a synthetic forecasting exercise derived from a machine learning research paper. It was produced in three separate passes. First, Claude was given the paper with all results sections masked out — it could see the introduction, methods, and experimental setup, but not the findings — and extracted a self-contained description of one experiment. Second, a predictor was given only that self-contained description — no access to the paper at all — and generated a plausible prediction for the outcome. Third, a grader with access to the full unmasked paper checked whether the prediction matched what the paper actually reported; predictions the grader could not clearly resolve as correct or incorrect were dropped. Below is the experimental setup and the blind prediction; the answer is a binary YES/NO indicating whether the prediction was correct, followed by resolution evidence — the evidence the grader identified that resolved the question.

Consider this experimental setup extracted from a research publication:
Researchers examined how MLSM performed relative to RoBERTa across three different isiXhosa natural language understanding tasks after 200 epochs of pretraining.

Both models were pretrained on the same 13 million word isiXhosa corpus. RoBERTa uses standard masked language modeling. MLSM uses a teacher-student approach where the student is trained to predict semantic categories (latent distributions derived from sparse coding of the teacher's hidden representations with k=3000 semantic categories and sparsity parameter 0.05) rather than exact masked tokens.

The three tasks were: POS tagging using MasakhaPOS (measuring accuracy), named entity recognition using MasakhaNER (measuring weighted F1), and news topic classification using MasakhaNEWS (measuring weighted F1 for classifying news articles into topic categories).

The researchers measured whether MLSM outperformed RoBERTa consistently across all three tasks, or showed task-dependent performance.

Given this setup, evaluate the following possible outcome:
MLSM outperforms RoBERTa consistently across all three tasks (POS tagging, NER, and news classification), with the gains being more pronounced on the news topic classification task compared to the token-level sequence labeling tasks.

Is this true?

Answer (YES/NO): NO